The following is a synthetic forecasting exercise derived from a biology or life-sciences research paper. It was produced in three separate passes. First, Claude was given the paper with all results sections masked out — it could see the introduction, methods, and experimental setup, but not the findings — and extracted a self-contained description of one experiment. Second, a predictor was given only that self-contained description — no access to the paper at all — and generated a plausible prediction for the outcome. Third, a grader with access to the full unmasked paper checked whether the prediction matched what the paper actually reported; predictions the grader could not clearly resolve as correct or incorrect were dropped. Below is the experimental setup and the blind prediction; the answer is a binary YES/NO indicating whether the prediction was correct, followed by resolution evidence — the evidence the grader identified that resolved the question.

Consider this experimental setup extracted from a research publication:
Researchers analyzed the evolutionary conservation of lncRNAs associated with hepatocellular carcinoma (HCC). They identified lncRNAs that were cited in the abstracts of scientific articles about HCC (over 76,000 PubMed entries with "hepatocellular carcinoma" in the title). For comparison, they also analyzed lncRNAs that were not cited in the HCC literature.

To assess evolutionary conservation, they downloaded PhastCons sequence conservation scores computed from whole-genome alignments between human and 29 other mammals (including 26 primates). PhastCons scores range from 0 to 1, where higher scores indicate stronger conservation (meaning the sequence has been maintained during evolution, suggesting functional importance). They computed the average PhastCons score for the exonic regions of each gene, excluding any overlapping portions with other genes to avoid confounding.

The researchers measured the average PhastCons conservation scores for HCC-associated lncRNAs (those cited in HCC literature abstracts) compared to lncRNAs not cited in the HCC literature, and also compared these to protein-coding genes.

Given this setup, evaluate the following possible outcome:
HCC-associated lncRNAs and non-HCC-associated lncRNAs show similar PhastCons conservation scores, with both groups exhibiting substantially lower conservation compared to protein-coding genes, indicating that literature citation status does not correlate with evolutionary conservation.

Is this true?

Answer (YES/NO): NO